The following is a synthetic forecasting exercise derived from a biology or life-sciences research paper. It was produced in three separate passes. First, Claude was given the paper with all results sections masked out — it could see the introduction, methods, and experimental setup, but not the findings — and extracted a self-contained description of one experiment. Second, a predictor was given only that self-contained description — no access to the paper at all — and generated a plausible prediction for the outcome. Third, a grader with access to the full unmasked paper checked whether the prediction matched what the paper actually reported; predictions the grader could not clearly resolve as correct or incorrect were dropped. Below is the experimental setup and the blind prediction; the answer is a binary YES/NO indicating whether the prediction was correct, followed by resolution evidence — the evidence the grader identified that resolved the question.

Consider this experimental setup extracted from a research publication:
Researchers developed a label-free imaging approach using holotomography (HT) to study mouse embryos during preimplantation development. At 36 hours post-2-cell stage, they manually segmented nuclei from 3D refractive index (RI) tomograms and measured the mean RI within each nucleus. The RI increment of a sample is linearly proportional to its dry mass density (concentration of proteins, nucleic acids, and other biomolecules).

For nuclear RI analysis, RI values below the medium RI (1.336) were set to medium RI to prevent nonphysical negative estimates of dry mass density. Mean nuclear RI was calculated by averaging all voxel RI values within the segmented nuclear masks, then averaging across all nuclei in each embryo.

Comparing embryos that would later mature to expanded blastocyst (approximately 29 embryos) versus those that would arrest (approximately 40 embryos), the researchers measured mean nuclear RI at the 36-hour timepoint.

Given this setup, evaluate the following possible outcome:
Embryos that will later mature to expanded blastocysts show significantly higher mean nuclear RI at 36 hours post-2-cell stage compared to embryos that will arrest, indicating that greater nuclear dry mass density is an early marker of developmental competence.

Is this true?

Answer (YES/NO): NO